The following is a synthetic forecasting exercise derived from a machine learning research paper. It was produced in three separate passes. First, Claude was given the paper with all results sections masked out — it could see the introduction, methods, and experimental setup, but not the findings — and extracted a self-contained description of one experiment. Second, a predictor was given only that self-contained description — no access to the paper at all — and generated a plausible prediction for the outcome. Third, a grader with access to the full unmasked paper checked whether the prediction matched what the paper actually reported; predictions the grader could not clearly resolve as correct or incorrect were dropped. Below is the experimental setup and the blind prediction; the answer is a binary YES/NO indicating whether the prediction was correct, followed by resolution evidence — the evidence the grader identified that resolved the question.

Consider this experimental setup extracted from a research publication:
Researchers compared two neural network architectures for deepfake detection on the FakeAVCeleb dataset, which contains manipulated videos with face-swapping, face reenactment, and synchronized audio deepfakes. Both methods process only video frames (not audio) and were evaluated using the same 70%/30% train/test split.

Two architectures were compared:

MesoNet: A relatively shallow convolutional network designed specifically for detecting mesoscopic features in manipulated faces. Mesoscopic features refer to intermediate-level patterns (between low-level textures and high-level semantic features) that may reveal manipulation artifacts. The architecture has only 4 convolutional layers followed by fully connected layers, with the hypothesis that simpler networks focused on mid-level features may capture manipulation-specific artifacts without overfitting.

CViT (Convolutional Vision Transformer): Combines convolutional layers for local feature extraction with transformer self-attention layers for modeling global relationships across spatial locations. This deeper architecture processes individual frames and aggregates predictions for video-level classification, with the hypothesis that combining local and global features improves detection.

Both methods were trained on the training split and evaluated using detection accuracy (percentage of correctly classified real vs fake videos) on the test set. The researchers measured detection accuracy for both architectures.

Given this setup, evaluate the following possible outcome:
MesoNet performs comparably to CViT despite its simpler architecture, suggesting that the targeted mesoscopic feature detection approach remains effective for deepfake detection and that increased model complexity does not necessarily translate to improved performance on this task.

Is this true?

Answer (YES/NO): NO